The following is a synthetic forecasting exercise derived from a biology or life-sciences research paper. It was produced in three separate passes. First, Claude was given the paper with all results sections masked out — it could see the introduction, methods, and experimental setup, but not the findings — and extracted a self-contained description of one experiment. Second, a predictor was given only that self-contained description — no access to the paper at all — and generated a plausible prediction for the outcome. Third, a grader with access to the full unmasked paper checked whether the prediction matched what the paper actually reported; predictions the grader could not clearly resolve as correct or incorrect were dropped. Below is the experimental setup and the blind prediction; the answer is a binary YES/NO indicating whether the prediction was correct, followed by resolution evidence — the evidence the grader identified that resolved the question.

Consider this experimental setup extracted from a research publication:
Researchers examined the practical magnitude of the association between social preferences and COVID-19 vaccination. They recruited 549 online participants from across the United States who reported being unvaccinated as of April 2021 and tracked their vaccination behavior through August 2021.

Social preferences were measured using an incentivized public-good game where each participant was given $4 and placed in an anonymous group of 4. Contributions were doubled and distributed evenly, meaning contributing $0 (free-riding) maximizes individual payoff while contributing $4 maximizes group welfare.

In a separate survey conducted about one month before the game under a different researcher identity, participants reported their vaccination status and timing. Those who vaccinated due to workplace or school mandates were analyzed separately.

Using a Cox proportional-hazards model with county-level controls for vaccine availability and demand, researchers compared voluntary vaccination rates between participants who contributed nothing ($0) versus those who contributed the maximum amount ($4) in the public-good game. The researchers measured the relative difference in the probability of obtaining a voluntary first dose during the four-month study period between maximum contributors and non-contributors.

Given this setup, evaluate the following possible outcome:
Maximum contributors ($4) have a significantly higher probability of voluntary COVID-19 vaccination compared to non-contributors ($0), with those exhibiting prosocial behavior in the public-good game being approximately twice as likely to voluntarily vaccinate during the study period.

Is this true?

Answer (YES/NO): NO